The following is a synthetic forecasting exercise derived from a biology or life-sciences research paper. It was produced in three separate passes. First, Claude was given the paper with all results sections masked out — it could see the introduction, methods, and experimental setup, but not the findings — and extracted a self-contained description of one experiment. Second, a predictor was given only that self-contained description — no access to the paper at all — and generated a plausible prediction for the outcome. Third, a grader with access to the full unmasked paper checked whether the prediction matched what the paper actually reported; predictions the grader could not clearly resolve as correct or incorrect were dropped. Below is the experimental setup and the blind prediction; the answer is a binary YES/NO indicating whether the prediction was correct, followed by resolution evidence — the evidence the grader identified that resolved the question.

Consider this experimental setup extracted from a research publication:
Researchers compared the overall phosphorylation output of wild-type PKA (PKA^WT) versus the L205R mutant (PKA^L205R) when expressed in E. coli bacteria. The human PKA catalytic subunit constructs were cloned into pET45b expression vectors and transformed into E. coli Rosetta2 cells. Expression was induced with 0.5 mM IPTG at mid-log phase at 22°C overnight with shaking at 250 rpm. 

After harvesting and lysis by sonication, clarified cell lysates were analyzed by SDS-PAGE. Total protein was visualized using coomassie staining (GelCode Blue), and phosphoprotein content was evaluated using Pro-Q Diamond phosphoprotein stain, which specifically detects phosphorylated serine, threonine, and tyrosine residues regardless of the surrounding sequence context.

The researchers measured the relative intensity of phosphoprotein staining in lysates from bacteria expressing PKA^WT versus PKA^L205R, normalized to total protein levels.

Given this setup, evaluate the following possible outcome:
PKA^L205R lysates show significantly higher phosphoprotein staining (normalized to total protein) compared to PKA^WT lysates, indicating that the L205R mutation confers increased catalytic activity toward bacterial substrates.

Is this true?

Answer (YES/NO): NO